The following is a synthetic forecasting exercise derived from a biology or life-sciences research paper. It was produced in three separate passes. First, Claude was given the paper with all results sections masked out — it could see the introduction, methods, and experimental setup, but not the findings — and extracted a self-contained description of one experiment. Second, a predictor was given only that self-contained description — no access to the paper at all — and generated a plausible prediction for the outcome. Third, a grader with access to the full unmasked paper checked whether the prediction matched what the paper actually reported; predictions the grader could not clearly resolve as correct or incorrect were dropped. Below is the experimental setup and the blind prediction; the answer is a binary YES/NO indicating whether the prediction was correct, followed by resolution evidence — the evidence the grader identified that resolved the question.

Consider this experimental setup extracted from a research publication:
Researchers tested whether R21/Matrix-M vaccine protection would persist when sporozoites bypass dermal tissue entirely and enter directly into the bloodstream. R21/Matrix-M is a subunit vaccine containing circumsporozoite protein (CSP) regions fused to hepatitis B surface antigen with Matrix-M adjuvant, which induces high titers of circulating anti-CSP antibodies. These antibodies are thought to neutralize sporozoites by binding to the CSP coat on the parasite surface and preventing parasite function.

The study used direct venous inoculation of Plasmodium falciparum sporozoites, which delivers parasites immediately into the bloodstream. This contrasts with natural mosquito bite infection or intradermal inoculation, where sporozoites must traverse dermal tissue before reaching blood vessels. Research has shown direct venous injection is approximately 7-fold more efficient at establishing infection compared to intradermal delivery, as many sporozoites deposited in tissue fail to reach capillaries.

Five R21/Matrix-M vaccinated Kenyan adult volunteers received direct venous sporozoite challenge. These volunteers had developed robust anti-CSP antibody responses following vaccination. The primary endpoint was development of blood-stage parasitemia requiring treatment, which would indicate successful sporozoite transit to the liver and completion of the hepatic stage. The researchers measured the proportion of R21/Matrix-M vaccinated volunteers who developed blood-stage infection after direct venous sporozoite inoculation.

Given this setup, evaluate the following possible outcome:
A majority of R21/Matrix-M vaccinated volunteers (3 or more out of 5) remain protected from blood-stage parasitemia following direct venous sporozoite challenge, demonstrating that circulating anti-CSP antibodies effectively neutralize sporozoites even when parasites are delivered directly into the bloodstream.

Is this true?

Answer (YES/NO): NO